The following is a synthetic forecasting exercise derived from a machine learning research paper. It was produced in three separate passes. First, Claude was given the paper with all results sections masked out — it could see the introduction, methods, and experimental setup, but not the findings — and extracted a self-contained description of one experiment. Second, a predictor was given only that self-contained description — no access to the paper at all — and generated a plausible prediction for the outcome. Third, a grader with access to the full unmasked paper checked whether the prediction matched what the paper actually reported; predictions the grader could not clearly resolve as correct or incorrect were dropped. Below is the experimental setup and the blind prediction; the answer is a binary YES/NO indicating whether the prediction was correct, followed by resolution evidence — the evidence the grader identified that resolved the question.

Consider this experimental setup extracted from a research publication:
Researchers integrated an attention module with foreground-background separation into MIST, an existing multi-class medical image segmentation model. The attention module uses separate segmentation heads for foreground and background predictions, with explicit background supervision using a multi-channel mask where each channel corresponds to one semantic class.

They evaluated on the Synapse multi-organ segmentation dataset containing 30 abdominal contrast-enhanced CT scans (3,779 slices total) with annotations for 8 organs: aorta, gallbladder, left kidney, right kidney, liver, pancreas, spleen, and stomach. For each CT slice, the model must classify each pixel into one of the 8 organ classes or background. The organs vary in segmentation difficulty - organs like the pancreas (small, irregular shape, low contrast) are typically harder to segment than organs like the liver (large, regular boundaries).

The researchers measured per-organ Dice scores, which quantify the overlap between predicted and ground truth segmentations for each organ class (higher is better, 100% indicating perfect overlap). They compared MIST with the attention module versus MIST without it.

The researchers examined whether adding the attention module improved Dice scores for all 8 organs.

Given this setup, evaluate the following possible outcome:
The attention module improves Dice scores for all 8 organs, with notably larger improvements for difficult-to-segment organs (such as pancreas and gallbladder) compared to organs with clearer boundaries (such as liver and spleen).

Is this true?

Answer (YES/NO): NO